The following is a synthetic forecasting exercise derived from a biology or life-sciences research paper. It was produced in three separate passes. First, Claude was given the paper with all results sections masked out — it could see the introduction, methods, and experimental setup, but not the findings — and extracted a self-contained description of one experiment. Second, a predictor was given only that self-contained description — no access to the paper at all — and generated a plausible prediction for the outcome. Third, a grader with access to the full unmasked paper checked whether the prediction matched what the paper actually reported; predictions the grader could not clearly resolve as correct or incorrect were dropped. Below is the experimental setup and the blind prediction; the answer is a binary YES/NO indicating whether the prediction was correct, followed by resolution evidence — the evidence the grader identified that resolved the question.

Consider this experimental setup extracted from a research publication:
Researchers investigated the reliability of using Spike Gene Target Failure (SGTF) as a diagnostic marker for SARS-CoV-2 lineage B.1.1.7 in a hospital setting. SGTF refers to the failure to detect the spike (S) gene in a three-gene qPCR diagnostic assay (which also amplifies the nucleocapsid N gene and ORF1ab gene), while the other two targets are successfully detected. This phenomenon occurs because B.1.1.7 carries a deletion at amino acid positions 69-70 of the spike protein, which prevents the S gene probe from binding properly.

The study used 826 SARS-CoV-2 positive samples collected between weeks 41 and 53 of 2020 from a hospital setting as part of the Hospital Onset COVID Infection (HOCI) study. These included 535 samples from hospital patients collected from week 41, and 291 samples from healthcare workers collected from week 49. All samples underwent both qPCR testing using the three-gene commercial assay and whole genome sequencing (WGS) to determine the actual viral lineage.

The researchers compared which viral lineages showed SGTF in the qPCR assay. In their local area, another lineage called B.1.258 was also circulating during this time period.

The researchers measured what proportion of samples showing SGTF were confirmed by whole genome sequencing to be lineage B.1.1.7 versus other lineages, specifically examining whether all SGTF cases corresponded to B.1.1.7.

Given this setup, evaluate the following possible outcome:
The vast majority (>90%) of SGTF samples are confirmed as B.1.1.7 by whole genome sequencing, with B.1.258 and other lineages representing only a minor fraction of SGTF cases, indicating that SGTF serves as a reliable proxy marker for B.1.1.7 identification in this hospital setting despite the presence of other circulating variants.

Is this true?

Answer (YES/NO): NO